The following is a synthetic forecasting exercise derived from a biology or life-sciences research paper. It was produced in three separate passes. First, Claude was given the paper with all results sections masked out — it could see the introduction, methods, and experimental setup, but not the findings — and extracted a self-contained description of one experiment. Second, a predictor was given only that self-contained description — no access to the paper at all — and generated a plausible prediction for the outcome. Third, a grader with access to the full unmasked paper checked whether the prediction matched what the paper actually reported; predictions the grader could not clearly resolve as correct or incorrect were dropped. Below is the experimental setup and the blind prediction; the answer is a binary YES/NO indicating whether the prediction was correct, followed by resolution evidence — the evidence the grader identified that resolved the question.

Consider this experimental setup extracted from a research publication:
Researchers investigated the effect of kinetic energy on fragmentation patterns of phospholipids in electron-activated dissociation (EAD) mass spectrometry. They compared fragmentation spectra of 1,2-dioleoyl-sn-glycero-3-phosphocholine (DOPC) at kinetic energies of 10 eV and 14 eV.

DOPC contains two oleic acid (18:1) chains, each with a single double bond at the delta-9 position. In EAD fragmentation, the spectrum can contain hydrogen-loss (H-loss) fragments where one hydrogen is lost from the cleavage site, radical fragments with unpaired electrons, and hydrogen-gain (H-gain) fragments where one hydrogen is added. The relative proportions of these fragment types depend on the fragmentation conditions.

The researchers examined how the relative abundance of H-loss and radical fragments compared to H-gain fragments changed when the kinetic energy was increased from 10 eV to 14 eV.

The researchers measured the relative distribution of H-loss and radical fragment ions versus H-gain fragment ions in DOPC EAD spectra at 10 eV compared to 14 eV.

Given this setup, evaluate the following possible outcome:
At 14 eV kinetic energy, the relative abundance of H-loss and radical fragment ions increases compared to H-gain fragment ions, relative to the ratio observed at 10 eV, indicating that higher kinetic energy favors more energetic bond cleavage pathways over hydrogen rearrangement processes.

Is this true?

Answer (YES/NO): YES